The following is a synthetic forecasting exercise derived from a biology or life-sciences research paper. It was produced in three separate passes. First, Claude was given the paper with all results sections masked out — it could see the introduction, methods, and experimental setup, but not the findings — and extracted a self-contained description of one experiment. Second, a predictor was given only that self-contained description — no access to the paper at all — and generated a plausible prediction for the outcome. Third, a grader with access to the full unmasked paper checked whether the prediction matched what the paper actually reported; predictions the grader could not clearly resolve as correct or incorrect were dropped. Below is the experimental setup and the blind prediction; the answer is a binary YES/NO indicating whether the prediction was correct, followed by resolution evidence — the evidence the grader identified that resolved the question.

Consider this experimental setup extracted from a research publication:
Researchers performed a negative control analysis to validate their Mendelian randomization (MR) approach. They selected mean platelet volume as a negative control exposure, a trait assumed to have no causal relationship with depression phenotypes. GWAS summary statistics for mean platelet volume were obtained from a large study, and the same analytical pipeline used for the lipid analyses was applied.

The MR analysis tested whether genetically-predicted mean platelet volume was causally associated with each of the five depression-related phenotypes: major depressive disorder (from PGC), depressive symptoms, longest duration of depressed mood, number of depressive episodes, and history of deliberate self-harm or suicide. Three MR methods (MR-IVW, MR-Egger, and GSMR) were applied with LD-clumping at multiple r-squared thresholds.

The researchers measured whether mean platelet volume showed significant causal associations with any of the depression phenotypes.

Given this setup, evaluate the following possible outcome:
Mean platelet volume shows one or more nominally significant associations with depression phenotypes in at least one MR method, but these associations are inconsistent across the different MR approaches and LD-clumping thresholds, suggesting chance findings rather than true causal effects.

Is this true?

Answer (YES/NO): NO